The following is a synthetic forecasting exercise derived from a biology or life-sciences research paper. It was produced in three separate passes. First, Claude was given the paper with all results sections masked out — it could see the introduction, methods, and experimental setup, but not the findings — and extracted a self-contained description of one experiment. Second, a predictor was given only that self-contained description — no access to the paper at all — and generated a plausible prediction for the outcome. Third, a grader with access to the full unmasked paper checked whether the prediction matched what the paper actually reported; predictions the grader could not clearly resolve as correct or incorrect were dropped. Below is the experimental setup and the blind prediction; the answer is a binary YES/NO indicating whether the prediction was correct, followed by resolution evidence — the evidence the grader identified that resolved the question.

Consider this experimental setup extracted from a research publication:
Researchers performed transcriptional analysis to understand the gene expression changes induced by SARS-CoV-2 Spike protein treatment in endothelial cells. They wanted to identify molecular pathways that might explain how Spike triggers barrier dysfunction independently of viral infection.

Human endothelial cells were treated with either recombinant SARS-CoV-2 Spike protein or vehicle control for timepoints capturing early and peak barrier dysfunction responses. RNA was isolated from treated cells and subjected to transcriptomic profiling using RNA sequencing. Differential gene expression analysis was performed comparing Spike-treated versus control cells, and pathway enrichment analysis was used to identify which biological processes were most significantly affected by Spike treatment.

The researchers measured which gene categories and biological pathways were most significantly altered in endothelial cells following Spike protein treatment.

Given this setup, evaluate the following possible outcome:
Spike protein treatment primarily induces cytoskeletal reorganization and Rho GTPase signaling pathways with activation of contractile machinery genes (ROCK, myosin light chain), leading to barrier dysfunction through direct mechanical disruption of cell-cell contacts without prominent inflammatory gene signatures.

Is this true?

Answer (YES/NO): NO